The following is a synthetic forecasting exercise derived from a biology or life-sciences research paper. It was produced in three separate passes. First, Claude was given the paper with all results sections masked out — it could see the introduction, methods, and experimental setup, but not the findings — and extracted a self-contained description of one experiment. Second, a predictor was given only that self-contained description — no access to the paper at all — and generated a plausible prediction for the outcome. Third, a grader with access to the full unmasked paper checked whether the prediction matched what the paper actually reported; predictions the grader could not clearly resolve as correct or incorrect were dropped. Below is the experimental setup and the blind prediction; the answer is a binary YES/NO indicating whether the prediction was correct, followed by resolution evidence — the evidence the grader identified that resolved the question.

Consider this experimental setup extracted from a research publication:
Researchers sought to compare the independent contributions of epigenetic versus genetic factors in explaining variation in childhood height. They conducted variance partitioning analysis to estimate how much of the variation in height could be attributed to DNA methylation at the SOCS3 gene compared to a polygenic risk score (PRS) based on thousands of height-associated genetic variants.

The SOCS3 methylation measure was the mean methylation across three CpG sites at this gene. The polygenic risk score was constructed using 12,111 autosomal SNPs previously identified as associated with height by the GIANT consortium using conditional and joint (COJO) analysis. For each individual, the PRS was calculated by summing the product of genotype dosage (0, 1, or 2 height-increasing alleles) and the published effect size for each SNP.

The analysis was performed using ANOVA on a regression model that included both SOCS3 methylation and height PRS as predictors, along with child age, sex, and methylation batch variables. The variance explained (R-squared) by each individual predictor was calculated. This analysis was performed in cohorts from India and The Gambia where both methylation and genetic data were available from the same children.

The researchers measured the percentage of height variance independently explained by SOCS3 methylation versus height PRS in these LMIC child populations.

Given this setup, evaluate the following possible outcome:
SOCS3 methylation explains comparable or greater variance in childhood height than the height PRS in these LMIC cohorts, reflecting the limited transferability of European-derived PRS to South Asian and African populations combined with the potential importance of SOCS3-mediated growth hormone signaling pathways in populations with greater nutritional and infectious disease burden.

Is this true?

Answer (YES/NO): YES